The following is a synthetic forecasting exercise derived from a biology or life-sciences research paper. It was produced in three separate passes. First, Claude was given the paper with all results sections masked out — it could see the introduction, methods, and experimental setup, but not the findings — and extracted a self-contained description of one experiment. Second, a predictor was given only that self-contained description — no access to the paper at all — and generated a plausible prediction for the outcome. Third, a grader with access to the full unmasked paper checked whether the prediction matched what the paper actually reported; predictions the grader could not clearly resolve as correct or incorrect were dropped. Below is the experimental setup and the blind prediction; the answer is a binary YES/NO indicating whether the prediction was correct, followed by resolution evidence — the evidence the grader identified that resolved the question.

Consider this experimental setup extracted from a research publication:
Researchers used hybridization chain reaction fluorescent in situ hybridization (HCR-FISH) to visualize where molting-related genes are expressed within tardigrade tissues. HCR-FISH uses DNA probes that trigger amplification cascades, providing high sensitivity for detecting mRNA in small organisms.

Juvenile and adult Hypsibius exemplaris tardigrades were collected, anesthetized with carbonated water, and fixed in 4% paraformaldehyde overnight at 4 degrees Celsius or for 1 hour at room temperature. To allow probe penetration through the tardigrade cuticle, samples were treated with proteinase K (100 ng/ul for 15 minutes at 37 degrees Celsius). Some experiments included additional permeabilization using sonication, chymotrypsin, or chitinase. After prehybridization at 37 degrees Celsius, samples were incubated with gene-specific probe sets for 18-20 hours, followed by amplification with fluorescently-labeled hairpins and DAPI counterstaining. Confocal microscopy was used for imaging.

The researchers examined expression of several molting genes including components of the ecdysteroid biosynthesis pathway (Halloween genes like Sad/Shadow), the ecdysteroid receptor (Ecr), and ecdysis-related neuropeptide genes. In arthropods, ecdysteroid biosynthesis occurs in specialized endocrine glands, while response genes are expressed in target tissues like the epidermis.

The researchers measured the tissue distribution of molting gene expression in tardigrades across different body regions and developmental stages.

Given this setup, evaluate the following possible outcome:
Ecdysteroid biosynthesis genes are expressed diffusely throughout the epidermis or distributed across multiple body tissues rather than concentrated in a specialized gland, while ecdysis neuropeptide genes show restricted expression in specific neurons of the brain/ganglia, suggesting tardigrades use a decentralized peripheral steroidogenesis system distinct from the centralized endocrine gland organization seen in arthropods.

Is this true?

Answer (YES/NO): NO